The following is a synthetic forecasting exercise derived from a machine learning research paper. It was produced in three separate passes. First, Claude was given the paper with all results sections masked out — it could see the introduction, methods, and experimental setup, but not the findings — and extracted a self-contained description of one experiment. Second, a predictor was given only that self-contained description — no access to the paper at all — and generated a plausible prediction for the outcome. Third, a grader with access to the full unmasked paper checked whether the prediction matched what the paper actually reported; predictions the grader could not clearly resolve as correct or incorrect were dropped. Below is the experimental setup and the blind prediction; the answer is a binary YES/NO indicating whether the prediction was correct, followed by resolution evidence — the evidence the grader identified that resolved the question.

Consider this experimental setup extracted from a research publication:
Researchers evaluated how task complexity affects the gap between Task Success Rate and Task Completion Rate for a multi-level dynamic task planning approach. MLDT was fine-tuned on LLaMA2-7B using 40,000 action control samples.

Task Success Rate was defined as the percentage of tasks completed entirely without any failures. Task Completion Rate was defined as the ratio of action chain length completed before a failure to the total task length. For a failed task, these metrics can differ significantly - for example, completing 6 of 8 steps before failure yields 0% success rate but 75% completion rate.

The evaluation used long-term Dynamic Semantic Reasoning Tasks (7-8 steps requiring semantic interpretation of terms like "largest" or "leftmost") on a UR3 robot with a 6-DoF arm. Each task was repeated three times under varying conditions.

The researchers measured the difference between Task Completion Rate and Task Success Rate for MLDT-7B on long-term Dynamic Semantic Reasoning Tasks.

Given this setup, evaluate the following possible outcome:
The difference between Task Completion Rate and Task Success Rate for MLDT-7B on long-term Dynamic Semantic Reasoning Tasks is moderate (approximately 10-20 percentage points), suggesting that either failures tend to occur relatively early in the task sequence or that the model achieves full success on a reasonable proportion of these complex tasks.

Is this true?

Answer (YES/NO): NO